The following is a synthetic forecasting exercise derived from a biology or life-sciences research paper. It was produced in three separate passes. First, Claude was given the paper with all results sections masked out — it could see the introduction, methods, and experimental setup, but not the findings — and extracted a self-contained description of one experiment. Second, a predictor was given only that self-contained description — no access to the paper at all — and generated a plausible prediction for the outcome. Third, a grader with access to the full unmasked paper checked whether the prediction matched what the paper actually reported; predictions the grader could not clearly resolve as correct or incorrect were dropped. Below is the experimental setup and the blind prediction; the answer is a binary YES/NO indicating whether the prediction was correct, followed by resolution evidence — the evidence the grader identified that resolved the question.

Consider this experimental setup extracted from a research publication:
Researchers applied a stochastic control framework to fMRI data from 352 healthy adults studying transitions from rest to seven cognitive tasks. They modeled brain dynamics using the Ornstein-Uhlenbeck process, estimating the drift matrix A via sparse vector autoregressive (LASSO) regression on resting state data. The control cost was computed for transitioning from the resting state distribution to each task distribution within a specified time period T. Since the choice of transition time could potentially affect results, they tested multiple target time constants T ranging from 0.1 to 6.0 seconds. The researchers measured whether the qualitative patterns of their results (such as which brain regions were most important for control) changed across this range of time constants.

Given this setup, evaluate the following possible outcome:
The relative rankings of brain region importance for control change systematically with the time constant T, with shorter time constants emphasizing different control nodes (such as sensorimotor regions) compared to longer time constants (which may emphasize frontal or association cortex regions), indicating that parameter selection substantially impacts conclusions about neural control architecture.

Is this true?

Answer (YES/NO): NO